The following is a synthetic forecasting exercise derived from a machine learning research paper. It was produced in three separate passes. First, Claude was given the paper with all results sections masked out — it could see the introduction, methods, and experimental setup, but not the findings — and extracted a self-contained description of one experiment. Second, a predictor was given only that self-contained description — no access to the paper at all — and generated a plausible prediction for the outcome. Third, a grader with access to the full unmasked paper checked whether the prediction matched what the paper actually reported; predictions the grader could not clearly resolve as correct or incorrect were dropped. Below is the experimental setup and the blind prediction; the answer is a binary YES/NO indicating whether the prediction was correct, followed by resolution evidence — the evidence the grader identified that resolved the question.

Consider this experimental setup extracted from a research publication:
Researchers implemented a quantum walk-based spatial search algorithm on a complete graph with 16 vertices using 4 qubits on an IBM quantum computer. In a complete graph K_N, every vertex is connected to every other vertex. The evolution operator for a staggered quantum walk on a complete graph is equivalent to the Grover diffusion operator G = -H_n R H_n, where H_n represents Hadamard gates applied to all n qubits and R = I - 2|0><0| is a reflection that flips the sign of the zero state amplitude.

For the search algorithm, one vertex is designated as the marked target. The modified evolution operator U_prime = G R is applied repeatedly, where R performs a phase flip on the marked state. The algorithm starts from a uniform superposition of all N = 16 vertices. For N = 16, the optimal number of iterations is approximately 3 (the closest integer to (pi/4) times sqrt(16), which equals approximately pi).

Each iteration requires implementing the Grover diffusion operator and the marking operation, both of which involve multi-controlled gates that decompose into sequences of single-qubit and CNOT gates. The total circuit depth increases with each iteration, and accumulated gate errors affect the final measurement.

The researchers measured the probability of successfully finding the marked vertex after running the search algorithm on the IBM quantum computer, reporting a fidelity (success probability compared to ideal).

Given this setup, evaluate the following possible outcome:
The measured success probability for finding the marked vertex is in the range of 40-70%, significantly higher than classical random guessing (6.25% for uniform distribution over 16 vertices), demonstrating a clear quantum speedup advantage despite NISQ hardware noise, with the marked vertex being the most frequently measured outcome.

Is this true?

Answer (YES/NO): NO